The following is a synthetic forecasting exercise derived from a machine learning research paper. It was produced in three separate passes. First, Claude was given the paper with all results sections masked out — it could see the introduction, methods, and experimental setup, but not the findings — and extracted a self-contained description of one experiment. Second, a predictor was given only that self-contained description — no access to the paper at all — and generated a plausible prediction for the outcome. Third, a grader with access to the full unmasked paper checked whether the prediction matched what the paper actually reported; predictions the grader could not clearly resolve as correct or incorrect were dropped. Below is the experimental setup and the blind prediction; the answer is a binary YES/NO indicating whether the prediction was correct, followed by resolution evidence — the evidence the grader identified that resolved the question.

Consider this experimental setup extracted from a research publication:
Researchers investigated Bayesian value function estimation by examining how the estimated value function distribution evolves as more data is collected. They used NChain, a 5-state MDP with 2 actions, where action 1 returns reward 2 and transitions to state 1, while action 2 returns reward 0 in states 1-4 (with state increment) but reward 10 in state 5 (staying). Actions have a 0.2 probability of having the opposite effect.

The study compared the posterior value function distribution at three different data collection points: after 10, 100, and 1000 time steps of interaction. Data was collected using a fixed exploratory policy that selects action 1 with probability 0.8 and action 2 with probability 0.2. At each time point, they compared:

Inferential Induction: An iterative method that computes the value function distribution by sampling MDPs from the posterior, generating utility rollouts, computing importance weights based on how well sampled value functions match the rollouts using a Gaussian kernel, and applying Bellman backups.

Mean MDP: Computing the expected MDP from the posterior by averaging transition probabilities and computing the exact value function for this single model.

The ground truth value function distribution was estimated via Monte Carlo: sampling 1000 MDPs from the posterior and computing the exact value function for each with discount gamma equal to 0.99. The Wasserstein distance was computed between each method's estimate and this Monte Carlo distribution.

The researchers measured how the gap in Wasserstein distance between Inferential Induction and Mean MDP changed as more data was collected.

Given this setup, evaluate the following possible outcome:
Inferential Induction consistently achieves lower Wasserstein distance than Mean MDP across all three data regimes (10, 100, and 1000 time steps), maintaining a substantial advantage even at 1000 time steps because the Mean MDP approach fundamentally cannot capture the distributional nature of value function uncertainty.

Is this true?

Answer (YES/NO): NO